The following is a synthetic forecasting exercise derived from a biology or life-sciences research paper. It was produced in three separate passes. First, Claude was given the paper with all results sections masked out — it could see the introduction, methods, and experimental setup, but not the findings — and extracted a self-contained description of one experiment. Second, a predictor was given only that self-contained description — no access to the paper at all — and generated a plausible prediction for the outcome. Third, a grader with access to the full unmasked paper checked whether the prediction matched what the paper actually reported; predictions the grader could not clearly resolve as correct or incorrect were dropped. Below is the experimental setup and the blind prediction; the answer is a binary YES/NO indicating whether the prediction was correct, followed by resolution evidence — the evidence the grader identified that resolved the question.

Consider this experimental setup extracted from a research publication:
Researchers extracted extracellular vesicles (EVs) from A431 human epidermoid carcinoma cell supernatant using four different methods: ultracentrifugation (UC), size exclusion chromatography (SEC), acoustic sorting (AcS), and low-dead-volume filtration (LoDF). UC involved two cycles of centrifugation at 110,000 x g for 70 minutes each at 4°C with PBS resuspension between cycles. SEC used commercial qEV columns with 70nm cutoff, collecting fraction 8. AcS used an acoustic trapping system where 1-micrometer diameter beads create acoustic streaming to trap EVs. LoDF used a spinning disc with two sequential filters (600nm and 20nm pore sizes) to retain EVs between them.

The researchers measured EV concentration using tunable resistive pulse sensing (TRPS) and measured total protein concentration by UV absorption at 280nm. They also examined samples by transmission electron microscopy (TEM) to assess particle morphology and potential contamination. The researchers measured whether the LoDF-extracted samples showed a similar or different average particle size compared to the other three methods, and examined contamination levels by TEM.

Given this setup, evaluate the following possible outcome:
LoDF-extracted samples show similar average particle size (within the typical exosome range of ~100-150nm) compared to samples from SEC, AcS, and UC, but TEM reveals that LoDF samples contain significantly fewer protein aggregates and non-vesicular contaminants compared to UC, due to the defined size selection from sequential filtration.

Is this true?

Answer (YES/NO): NO